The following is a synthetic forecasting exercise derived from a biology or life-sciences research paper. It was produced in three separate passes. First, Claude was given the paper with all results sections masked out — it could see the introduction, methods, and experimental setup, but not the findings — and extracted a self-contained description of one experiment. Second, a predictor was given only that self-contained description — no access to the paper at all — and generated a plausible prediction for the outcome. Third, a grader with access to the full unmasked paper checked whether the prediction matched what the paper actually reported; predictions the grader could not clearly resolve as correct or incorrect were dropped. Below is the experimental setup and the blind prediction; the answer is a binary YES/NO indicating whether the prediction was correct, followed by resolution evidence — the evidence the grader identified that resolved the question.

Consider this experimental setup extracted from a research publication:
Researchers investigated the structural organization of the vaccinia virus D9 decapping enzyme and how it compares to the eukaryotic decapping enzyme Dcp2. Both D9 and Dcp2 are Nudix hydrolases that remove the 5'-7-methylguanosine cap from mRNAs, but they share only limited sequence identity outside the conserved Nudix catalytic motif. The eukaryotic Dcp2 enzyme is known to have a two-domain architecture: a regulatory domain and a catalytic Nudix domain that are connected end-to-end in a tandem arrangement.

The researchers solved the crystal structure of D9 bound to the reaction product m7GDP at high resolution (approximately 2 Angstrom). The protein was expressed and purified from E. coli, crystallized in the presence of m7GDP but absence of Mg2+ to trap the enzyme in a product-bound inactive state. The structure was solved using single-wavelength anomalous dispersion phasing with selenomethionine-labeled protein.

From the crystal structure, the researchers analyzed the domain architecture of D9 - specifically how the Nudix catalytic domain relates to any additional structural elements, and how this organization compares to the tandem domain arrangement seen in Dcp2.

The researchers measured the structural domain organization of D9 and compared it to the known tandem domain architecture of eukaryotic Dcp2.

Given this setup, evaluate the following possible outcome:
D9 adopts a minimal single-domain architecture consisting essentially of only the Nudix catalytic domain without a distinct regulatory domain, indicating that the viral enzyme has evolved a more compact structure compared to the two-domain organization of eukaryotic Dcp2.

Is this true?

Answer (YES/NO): NO